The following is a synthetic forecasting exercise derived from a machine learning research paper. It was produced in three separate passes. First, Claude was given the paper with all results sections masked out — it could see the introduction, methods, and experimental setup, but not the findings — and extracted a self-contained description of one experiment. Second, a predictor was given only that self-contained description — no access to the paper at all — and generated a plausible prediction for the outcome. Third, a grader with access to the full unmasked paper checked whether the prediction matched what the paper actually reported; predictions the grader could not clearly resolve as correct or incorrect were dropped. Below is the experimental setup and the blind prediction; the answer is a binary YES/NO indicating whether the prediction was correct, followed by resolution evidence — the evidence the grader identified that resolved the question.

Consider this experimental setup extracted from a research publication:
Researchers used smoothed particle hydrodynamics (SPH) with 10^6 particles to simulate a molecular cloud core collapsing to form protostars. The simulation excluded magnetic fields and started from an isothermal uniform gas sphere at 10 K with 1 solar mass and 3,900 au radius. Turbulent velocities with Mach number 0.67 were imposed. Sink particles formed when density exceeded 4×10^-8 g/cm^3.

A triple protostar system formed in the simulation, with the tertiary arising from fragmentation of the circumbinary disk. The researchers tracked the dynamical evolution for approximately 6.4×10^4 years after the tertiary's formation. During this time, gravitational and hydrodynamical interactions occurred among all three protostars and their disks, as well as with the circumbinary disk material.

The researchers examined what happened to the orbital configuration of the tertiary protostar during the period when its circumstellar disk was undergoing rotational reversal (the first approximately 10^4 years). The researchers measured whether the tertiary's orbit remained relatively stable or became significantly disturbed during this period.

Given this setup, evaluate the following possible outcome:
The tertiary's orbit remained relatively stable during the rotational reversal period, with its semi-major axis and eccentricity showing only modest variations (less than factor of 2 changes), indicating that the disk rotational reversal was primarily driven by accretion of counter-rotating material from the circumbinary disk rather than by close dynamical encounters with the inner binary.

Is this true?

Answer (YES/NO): NO